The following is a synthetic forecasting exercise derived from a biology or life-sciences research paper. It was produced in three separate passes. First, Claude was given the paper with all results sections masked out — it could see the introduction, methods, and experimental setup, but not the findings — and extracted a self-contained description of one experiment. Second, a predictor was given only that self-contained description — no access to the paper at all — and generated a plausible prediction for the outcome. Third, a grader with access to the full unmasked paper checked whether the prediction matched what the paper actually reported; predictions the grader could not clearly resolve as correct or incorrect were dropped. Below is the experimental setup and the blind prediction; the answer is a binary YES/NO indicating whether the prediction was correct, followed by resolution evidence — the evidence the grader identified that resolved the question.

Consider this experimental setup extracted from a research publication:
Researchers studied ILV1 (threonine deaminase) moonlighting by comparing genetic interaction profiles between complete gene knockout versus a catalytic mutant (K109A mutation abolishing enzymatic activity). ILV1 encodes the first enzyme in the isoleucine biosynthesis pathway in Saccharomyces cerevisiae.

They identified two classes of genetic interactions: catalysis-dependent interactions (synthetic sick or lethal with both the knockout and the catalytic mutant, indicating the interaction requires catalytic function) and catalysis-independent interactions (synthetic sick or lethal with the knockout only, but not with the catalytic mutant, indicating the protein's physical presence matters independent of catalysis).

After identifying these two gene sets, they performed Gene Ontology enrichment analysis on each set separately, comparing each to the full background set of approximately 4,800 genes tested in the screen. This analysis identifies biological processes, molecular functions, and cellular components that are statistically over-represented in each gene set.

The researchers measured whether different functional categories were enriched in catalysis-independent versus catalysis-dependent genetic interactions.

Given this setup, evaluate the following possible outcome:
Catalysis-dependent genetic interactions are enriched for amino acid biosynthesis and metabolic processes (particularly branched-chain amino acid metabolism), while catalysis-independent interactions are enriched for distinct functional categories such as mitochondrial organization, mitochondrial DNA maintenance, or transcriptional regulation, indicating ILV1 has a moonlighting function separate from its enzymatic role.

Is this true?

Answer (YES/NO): NO